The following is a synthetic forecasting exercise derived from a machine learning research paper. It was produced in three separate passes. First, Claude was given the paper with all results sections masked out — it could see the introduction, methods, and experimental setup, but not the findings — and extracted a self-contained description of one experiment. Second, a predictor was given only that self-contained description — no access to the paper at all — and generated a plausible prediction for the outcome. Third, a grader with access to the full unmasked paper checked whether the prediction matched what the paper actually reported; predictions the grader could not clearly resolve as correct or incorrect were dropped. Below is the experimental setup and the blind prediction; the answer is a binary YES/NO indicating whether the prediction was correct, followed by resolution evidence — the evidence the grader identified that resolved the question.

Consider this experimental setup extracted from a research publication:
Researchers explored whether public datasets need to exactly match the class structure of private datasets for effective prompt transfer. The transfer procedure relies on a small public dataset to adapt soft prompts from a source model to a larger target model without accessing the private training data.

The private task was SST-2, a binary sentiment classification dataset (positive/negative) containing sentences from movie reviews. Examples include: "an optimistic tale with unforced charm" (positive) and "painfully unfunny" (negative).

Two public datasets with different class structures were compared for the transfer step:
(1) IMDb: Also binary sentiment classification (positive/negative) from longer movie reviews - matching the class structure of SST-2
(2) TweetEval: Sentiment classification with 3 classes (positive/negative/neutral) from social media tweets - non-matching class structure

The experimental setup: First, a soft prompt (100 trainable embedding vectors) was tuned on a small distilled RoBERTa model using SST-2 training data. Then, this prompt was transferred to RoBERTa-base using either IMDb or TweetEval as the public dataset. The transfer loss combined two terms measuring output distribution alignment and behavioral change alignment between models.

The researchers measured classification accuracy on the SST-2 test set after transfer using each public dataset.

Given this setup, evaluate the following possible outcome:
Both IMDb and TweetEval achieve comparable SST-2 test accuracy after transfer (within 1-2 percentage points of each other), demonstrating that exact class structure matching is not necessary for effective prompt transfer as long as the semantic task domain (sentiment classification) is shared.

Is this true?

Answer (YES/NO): YES